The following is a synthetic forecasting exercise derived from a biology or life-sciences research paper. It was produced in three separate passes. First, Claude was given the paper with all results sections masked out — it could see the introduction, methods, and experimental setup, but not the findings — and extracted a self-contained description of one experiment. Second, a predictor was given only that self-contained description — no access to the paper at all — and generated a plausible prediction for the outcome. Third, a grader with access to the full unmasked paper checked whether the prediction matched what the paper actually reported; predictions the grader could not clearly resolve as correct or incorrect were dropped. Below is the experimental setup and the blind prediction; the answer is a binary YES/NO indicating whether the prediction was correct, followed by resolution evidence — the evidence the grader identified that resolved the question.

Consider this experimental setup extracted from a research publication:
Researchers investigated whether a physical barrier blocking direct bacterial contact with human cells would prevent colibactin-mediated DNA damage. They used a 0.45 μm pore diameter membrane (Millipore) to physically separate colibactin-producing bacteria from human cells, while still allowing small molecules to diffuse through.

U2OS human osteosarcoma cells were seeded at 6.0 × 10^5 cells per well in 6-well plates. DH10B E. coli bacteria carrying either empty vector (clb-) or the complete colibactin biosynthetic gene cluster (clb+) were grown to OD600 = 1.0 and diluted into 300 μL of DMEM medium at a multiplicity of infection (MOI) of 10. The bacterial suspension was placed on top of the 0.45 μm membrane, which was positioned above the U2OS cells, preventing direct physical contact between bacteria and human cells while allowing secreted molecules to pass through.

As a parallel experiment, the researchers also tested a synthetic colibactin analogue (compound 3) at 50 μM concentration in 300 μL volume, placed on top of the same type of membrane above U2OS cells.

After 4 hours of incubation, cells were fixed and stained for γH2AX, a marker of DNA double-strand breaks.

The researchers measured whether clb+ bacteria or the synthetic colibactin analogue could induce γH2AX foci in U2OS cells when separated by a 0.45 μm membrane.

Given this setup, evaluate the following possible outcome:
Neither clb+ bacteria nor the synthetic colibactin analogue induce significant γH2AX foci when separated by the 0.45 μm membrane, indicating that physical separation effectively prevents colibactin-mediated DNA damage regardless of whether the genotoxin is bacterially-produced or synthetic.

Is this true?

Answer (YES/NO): NO